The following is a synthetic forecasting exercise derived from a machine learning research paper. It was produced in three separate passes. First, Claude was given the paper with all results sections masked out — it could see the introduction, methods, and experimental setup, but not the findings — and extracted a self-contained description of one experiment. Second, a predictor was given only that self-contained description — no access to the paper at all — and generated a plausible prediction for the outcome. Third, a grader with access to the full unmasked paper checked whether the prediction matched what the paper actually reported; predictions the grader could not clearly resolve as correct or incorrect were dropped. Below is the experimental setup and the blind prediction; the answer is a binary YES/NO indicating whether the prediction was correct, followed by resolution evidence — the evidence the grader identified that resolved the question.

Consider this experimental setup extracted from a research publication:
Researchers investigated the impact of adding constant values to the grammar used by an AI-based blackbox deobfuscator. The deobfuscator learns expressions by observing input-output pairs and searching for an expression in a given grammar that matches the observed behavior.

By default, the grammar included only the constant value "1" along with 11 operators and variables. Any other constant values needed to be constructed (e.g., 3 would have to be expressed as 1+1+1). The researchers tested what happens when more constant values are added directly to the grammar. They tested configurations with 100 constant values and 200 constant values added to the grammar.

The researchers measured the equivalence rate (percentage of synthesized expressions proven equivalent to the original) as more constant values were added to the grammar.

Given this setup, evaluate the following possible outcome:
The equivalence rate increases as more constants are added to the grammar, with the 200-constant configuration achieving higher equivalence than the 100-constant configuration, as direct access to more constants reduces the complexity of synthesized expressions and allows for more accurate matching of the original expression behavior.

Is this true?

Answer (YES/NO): NO